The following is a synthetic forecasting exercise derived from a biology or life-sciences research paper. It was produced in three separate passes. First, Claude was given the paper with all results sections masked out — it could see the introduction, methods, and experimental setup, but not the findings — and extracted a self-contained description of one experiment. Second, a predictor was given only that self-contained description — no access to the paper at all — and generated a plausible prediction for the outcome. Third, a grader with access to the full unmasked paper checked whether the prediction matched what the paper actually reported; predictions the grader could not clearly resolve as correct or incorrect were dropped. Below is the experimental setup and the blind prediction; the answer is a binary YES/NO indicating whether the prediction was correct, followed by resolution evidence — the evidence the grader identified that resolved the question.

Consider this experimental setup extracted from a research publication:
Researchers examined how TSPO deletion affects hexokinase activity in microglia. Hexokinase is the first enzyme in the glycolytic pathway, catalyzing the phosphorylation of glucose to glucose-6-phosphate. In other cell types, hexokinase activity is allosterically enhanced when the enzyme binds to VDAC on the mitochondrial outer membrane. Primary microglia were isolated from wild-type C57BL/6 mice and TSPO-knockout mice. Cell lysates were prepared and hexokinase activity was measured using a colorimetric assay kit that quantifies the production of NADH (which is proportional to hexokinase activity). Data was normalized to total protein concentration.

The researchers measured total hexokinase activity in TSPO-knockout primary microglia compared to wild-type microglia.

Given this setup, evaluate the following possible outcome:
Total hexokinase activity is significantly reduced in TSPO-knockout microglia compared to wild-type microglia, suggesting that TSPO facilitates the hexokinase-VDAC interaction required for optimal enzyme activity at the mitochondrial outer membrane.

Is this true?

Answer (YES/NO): NO